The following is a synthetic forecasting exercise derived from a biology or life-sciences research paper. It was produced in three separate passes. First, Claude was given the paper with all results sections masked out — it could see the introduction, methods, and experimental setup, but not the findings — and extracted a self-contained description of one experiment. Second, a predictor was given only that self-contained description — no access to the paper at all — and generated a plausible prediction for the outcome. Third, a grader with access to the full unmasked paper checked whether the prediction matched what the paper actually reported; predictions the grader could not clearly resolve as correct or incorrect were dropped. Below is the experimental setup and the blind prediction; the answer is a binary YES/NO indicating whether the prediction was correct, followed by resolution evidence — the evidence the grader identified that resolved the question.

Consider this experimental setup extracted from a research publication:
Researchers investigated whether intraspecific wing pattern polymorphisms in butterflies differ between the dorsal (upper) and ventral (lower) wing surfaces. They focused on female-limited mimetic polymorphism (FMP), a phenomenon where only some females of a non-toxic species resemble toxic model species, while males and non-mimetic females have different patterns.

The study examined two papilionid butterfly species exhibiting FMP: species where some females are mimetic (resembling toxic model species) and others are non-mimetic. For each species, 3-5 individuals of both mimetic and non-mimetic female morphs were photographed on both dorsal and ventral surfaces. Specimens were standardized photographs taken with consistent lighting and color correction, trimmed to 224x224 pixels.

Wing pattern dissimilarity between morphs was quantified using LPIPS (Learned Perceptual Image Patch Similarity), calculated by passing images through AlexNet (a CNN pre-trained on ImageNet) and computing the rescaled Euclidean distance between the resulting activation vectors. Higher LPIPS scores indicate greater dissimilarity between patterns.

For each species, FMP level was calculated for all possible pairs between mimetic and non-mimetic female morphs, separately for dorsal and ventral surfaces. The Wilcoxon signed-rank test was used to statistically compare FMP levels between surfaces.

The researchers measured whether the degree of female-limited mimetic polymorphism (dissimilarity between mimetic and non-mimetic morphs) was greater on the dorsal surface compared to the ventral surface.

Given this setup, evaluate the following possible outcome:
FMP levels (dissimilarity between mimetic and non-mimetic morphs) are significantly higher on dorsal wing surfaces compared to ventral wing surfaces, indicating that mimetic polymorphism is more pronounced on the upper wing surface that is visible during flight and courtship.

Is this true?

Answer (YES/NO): NO